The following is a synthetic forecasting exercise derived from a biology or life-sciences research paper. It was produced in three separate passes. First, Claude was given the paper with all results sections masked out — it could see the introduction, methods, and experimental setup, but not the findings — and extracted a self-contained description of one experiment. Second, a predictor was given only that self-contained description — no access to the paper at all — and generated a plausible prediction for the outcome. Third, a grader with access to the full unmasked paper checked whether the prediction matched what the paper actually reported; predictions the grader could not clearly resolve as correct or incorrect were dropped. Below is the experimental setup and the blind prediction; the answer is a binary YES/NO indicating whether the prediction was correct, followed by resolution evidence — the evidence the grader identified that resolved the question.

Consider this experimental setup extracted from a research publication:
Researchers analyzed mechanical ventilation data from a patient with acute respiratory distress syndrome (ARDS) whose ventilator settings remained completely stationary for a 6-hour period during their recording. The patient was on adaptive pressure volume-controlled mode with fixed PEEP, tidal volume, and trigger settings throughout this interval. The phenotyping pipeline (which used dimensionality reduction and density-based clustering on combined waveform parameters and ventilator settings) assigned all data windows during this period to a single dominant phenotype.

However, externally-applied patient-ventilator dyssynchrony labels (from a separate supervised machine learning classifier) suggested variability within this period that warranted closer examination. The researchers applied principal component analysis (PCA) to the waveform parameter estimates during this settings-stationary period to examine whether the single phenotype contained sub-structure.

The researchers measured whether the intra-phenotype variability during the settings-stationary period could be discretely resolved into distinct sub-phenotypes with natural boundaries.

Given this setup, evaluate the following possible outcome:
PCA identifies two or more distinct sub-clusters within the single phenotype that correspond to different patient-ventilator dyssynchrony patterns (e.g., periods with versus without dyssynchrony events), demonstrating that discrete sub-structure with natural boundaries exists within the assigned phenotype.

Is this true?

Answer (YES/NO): NO